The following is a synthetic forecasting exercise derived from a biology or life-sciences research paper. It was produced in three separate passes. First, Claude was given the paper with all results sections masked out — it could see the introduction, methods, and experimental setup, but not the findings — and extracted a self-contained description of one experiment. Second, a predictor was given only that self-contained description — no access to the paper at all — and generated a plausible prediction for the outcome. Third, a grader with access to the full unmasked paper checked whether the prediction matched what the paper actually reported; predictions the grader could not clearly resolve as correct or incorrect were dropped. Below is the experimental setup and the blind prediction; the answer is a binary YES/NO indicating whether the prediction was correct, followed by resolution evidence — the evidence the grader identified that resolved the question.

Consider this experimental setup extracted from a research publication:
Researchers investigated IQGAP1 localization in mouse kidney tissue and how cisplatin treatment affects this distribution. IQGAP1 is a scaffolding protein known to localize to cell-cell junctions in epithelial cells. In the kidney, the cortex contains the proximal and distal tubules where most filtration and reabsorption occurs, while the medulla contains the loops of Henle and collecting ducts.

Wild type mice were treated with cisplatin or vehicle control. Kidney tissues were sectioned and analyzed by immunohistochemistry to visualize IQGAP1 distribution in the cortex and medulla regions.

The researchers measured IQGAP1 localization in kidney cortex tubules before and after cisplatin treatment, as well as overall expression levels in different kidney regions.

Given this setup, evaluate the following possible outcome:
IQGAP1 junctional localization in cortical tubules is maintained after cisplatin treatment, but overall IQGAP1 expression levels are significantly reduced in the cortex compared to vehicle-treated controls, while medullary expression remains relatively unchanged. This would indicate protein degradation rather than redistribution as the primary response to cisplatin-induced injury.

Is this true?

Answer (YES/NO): NO